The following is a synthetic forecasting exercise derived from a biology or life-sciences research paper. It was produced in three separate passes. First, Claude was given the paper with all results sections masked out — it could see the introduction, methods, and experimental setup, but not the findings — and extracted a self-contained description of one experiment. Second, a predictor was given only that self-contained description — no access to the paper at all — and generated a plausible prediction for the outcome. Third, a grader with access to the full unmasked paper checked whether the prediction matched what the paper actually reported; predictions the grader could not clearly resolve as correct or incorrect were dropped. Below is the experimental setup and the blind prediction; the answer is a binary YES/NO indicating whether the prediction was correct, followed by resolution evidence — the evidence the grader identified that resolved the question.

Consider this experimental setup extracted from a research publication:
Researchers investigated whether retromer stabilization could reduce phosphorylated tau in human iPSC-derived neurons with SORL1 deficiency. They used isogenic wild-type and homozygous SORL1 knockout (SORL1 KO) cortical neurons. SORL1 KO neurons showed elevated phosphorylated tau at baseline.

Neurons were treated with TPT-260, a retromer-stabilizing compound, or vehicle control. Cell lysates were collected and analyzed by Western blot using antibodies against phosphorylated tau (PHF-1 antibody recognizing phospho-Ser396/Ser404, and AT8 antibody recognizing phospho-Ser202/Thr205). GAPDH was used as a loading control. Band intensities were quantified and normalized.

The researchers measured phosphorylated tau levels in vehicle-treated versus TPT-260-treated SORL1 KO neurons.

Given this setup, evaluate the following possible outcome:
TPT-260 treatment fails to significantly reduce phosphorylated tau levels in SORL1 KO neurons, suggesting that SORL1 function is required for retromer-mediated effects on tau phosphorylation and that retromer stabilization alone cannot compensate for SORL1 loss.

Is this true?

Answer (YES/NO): NO